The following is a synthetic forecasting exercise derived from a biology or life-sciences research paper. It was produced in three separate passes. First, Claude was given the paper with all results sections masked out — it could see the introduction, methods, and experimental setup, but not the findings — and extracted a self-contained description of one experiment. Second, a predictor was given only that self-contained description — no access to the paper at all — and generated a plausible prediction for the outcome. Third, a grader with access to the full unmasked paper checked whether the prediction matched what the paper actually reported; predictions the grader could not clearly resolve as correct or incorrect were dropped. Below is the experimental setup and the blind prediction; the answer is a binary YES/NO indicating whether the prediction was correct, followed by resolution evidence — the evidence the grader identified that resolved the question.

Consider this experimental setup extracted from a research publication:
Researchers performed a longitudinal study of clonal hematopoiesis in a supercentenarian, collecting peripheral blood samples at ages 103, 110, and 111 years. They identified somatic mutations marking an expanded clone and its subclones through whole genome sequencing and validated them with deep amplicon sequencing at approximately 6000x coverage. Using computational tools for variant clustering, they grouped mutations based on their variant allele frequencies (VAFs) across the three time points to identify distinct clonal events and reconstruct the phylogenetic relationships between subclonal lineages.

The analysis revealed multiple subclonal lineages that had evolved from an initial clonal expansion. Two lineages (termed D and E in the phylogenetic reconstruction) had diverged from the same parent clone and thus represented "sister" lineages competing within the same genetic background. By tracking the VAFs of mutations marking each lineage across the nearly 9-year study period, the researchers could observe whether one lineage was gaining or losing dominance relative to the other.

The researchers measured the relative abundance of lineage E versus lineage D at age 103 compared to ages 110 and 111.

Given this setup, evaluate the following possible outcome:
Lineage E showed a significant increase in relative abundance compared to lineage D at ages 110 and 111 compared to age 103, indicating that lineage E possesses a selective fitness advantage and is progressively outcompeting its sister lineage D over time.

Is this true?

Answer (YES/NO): YES